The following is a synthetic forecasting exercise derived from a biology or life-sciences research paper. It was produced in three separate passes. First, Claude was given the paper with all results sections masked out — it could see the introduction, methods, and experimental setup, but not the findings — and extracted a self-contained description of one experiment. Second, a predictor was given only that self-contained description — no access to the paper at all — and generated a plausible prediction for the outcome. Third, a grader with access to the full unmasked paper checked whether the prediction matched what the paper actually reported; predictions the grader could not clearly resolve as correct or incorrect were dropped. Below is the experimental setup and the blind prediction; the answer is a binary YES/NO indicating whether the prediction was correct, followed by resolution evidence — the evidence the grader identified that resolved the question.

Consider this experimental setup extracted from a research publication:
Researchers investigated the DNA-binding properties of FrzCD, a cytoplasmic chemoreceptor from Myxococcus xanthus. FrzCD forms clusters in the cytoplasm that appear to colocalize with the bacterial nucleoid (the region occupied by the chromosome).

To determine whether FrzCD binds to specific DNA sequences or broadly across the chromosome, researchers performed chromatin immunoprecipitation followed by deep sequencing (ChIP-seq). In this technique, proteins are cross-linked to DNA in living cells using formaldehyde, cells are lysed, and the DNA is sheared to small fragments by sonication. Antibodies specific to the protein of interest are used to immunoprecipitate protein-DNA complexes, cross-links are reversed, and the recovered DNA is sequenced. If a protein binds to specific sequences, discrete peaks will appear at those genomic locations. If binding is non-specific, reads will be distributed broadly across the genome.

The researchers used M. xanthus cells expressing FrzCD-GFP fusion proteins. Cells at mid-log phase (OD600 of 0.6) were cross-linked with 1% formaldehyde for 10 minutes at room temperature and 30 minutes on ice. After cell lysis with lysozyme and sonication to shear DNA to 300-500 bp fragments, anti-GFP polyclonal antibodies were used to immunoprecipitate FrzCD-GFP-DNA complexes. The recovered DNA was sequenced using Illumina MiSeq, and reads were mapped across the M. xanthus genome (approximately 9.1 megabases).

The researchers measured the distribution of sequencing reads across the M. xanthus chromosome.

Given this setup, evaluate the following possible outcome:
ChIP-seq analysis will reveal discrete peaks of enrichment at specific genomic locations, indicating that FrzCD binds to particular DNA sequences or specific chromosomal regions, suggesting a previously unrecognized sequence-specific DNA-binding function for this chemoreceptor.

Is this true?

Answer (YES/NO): NO